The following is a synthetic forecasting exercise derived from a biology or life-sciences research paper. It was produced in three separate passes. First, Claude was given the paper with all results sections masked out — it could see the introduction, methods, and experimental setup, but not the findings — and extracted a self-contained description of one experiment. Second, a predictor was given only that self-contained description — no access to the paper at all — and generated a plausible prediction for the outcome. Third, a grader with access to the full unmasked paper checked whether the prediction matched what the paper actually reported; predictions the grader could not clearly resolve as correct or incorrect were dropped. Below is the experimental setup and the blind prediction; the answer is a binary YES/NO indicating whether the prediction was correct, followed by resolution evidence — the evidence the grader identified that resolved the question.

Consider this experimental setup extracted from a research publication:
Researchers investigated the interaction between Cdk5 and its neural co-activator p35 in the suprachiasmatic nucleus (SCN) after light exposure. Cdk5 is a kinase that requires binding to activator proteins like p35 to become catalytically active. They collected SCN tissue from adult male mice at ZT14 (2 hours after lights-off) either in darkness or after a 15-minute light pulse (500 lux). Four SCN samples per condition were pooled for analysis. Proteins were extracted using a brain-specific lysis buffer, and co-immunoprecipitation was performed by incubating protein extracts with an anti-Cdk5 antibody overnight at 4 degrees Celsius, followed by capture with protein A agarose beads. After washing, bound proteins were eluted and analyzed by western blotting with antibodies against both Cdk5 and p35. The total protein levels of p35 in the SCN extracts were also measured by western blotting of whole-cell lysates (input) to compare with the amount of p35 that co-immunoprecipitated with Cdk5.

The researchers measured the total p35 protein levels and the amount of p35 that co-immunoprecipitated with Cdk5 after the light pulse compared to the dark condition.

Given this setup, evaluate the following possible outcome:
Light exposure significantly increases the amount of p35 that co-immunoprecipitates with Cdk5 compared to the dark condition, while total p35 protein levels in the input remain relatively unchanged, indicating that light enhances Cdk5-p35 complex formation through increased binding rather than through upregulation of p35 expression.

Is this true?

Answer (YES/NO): NO